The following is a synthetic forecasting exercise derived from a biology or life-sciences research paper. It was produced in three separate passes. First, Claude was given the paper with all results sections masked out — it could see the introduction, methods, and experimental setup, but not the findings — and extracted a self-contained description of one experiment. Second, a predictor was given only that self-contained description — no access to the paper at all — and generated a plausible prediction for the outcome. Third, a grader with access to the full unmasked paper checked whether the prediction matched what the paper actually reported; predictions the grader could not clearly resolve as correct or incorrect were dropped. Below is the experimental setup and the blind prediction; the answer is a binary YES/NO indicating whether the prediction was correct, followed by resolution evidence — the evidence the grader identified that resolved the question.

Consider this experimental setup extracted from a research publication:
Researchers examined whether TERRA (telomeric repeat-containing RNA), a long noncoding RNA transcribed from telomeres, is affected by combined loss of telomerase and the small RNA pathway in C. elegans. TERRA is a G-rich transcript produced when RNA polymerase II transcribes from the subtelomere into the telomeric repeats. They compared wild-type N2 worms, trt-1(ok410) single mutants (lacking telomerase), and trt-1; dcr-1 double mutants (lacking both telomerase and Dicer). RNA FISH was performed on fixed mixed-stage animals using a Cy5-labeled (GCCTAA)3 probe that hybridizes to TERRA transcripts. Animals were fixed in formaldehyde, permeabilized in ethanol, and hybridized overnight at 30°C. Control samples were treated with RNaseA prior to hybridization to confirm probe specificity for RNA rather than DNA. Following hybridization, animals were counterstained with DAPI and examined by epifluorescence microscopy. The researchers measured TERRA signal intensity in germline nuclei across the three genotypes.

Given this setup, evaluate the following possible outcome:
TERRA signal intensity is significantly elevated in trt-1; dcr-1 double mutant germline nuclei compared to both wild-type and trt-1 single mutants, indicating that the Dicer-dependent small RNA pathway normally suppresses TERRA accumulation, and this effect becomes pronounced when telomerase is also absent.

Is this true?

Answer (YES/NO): YES